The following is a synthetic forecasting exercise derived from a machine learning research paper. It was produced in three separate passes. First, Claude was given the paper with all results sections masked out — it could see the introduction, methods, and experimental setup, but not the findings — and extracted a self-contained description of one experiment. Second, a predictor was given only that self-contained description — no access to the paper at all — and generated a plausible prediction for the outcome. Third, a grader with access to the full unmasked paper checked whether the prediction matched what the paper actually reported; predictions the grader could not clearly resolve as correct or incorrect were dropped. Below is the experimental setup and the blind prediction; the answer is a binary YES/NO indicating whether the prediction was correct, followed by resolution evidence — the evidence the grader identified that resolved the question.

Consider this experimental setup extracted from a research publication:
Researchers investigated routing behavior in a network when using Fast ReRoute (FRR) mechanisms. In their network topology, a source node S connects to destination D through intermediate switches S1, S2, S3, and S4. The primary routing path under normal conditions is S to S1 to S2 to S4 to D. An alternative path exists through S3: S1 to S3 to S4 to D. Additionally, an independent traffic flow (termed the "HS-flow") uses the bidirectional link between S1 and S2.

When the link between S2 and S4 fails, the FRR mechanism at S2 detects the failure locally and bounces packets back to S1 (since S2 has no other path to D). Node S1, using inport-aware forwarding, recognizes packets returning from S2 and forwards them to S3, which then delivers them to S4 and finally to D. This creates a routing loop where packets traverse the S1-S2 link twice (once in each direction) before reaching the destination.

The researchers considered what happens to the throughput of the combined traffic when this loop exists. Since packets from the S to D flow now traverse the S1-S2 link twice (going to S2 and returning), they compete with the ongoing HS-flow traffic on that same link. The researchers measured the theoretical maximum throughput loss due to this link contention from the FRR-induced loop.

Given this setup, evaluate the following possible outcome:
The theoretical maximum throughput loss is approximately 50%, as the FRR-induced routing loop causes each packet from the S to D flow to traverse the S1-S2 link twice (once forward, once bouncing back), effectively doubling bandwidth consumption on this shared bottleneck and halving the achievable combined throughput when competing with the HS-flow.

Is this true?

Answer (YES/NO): YES